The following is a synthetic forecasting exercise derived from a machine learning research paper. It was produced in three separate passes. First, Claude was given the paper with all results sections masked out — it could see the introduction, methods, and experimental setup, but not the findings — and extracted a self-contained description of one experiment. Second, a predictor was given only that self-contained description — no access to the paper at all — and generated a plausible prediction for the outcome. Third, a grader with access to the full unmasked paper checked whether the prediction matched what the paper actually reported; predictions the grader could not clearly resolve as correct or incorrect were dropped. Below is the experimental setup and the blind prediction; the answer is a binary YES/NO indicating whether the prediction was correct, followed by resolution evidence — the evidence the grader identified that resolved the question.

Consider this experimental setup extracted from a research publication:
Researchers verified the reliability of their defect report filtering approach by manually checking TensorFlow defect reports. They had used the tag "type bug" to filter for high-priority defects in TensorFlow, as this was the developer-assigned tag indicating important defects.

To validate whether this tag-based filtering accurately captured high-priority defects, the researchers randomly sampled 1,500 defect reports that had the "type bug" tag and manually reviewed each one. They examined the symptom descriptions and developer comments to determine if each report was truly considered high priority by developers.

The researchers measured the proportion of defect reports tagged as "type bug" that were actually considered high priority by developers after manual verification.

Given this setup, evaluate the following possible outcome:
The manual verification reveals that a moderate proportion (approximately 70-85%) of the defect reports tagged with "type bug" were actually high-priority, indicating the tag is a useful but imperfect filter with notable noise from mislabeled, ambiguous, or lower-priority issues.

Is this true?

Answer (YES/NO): NO